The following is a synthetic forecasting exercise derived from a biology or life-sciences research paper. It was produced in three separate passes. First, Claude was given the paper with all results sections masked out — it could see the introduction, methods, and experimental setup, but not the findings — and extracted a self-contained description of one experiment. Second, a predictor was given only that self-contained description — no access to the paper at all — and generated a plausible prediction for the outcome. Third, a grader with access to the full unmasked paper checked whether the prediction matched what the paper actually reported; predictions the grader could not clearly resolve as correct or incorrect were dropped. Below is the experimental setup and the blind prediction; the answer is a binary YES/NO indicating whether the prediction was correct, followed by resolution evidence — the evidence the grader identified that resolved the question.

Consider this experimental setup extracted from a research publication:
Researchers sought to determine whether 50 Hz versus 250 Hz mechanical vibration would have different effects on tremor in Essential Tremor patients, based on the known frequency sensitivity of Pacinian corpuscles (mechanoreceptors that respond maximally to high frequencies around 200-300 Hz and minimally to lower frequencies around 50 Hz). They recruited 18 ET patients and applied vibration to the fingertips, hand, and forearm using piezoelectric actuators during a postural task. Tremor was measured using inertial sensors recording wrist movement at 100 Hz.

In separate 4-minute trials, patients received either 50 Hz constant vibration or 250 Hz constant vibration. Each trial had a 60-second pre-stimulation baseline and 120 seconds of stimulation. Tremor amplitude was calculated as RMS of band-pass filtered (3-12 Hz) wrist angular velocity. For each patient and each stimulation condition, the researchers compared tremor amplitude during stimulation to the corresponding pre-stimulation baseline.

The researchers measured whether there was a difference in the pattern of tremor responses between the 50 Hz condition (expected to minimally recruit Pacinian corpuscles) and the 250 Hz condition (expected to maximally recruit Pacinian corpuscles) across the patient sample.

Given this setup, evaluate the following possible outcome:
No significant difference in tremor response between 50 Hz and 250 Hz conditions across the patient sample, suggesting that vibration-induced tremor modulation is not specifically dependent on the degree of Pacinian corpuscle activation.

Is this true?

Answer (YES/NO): YES